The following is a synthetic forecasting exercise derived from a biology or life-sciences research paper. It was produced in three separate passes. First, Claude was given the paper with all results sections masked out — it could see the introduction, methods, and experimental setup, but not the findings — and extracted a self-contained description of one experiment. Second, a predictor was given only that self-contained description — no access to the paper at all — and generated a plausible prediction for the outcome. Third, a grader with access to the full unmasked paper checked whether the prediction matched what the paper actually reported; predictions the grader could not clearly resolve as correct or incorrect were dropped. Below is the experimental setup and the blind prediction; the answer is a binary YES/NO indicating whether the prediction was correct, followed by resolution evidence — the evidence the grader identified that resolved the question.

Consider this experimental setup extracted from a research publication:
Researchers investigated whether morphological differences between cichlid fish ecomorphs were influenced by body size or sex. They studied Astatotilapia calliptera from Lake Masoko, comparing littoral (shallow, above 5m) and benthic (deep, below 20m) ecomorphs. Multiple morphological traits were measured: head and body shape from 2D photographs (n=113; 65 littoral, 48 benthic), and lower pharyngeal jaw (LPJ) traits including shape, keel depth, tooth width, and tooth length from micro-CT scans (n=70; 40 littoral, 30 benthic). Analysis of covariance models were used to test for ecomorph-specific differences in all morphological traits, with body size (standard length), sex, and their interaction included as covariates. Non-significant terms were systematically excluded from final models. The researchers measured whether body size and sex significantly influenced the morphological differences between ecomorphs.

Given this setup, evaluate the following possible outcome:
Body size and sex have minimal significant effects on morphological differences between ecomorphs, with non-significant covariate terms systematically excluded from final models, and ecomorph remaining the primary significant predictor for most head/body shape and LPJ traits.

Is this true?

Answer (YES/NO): YES